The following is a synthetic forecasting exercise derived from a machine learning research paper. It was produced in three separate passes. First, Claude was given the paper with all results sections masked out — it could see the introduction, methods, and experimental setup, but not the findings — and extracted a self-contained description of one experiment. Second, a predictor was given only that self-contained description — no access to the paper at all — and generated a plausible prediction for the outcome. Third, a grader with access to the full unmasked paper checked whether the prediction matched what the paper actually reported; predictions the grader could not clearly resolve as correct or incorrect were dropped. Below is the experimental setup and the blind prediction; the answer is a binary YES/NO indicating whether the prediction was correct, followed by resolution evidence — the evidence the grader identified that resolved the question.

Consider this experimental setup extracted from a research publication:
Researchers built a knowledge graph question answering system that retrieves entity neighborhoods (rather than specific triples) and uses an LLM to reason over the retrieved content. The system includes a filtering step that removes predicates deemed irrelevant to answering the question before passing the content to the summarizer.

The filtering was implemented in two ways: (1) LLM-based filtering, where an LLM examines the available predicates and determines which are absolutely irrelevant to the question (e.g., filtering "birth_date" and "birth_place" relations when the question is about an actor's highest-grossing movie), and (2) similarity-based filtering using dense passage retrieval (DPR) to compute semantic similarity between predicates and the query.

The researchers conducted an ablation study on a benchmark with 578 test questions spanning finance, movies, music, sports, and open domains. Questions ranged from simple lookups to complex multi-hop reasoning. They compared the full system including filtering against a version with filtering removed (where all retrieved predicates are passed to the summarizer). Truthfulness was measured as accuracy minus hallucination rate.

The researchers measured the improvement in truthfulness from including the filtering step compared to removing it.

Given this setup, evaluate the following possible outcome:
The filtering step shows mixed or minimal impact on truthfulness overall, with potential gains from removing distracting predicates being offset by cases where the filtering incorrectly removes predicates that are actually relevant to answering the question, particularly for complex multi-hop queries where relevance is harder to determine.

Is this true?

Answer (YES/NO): NO